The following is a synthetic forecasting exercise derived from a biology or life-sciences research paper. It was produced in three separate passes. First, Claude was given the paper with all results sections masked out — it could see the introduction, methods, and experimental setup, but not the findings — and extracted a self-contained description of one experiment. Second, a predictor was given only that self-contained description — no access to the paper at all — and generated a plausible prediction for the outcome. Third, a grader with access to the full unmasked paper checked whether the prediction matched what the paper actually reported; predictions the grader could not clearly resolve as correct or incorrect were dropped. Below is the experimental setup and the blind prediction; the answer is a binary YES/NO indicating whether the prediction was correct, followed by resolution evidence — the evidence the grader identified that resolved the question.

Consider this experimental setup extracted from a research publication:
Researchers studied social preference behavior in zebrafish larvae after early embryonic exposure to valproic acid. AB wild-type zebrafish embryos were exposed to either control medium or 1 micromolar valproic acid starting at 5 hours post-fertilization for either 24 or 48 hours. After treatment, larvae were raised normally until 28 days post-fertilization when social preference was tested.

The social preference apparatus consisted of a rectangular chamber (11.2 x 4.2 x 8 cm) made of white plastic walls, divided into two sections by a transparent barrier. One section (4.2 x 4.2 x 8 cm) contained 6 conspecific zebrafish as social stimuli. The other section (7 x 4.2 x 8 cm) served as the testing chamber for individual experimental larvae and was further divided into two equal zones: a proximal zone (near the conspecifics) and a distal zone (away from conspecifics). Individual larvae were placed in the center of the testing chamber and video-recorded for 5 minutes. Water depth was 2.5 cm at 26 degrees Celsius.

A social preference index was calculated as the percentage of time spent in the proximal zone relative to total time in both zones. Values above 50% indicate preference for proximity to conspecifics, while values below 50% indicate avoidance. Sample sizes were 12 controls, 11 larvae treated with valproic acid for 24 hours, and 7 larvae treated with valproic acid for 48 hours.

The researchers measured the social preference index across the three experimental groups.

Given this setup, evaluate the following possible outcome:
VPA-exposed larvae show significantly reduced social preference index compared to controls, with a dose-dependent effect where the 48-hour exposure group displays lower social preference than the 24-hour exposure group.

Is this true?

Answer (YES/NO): NO